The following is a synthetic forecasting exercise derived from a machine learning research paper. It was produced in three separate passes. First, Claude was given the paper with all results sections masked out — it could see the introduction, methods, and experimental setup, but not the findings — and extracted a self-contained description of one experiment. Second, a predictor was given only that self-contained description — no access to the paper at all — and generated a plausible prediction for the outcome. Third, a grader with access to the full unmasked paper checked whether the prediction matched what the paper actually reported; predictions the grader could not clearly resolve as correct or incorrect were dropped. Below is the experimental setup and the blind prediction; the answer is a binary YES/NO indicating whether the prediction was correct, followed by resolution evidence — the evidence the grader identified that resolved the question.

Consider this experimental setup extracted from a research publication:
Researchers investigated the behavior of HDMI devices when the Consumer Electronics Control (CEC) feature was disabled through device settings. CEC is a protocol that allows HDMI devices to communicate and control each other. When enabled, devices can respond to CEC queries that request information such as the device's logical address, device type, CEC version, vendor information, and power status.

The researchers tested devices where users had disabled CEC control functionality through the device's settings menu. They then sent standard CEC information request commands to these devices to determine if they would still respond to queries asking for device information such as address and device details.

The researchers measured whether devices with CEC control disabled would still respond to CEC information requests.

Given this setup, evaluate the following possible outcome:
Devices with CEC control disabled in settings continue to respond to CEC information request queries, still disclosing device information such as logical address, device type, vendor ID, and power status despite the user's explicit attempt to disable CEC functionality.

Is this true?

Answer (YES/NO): YES